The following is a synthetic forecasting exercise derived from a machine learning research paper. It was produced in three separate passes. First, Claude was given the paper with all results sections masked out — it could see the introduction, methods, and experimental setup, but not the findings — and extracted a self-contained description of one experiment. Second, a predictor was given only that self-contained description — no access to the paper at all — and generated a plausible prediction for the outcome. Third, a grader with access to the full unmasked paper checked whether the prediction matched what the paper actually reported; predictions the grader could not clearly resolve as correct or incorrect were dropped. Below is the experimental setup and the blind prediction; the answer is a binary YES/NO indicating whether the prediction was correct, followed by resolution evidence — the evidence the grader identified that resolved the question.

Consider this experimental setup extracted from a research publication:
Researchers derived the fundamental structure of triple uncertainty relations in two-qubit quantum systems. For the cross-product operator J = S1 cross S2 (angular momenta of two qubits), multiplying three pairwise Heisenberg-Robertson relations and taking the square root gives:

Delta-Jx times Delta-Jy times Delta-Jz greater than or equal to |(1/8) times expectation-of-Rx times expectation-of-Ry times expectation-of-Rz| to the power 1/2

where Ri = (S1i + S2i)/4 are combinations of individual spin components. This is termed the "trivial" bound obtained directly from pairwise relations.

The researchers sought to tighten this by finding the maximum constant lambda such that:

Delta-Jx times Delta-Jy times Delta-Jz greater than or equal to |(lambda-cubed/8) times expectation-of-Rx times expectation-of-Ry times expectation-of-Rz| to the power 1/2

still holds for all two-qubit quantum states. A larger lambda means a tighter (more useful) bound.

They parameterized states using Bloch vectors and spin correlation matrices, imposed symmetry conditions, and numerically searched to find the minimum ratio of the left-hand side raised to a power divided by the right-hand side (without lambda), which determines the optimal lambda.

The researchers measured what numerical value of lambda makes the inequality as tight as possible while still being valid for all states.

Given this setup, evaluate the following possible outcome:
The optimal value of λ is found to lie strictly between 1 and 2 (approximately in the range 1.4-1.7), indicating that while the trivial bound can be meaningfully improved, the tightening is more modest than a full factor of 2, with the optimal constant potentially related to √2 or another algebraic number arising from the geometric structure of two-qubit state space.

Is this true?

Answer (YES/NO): NO